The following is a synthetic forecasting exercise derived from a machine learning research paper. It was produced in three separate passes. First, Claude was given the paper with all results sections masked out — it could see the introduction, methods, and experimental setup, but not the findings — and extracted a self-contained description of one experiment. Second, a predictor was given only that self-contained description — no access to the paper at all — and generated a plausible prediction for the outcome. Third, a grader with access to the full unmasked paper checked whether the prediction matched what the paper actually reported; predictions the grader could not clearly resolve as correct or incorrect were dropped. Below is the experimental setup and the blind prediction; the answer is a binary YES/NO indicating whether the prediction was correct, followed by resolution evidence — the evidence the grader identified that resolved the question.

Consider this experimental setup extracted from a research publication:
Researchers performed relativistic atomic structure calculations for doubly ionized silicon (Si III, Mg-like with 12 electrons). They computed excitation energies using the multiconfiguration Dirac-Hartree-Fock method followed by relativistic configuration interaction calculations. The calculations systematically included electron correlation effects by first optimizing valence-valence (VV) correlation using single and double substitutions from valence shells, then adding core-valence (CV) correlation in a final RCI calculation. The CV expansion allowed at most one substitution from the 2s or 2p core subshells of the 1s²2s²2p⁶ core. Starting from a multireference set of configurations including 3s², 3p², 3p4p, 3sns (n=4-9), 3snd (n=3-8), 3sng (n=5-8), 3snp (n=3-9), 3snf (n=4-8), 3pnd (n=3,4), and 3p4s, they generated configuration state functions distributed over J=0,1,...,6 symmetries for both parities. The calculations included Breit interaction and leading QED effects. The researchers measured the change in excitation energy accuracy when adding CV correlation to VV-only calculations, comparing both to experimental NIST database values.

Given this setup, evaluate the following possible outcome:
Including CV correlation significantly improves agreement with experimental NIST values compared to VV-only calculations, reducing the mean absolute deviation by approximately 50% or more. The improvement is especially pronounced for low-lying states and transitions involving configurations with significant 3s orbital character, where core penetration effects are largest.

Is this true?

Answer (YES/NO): YES